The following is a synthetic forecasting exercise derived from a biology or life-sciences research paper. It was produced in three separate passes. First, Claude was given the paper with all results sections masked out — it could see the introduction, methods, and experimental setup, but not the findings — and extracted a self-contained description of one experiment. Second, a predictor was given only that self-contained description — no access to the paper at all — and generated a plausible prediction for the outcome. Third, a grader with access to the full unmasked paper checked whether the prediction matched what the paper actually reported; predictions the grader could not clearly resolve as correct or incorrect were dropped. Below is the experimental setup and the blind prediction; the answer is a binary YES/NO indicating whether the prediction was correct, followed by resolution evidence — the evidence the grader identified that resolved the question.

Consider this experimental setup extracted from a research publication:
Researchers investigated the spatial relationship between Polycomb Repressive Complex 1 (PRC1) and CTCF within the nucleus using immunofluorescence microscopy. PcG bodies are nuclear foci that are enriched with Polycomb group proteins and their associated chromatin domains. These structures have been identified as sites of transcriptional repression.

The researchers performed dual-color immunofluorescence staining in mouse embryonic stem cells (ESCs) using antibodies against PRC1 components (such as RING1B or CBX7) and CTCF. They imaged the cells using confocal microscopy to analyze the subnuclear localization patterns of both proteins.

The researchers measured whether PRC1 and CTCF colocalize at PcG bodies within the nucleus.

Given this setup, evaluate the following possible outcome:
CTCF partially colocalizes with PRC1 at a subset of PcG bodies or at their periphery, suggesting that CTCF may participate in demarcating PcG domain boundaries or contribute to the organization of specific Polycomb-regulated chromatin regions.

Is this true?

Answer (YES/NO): NO